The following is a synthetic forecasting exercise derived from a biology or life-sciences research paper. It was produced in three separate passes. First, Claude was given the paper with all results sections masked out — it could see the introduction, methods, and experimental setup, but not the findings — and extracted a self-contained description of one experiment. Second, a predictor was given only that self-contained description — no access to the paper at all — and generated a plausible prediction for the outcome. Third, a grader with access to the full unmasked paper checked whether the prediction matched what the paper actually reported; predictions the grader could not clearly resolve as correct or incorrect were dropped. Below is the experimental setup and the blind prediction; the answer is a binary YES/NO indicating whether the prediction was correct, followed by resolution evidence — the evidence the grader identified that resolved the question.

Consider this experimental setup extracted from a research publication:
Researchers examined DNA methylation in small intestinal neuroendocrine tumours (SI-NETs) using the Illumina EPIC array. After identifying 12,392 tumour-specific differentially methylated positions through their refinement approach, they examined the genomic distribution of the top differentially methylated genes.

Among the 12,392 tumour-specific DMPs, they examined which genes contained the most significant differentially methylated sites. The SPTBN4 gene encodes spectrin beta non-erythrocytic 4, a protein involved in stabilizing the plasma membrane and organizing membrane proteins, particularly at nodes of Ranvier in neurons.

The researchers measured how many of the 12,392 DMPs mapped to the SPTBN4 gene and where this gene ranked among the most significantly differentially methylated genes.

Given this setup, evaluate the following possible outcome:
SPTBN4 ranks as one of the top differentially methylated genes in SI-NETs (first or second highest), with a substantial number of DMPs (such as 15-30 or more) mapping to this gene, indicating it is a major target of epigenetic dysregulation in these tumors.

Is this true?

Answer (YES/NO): YES